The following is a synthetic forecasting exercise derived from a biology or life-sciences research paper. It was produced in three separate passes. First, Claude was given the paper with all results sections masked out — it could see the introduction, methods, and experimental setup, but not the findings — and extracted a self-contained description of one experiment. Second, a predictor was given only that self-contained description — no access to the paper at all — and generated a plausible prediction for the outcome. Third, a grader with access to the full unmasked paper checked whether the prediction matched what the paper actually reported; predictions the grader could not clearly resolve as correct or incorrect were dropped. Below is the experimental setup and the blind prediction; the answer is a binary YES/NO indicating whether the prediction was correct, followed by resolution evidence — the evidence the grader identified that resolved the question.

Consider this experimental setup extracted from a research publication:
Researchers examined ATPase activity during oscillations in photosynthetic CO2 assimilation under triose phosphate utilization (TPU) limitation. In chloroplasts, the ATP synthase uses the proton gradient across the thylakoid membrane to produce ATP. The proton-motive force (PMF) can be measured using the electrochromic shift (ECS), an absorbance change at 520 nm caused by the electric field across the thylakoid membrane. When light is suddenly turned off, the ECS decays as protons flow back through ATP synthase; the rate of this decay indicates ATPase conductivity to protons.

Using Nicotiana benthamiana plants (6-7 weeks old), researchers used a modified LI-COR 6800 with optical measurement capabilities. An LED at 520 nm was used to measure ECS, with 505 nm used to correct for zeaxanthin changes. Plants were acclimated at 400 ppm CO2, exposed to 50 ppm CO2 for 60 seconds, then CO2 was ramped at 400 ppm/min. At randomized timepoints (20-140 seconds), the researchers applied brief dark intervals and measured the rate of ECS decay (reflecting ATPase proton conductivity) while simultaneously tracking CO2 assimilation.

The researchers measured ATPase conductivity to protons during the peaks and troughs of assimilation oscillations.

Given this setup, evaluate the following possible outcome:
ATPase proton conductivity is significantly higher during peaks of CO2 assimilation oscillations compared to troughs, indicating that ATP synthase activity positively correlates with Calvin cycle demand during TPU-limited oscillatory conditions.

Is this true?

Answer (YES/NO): YES